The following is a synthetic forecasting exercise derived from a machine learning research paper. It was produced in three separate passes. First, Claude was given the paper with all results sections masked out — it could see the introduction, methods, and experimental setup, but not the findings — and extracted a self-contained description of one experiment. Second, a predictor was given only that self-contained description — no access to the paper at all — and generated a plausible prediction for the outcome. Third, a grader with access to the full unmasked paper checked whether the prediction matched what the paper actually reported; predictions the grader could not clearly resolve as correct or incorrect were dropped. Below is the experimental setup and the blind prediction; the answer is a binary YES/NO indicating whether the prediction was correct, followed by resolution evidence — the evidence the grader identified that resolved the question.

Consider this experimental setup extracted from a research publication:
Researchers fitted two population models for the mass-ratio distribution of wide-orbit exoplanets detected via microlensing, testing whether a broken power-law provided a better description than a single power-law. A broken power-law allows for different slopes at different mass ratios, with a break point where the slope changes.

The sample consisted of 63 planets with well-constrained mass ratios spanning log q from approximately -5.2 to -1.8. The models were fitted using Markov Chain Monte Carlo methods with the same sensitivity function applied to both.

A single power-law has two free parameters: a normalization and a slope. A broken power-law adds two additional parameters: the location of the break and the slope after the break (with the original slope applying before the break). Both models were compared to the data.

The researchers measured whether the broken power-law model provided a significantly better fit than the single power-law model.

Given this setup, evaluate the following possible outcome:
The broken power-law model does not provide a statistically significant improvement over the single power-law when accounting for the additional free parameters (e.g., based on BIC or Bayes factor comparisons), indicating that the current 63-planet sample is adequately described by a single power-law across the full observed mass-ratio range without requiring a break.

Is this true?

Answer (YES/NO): NO